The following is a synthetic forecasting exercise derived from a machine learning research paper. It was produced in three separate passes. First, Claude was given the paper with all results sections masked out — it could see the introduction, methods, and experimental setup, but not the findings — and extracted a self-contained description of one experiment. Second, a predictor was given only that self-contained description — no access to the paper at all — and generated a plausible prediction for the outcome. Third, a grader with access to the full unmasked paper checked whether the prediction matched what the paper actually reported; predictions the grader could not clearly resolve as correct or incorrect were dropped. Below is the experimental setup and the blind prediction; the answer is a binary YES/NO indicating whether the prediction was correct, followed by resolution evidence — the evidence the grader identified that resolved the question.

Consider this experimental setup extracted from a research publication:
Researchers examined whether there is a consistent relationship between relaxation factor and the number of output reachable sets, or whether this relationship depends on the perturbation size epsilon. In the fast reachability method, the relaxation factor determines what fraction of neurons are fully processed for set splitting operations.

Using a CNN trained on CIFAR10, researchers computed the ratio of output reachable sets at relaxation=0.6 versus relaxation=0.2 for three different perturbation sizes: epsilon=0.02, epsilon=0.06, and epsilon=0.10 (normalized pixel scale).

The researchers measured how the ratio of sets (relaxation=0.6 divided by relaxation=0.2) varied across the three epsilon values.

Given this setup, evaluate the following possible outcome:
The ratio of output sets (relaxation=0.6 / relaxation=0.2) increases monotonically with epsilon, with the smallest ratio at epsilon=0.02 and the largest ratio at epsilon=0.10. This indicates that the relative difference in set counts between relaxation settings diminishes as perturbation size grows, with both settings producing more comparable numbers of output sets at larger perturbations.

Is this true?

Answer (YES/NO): NO